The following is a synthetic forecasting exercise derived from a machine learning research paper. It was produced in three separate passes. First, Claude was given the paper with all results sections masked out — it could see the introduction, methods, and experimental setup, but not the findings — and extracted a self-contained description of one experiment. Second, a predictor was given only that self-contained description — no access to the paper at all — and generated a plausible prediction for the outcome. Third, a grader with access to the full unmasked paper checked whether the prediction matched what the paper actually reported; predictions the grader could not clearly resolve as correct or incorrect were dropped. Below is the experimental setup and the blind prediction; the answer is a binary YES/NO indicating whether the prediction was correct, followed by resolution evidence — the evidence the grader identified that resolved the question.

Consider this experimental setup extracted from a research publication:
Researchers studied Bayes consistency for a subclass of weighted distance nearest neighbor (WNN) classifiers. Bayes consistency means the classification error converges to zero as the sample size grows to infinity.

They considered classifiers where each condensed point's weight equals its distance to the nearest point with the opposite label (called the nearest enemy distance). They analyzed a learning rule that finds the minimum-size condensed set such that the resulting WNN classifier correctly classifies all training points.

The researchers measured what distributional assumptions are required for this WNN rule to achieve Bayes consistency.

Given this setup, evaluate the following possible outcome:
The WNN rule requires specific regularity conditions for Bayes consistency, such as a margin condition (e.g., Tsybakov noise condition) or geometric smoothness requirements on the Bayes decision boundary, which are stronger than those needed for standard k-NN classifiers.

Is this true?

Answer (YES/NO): NO